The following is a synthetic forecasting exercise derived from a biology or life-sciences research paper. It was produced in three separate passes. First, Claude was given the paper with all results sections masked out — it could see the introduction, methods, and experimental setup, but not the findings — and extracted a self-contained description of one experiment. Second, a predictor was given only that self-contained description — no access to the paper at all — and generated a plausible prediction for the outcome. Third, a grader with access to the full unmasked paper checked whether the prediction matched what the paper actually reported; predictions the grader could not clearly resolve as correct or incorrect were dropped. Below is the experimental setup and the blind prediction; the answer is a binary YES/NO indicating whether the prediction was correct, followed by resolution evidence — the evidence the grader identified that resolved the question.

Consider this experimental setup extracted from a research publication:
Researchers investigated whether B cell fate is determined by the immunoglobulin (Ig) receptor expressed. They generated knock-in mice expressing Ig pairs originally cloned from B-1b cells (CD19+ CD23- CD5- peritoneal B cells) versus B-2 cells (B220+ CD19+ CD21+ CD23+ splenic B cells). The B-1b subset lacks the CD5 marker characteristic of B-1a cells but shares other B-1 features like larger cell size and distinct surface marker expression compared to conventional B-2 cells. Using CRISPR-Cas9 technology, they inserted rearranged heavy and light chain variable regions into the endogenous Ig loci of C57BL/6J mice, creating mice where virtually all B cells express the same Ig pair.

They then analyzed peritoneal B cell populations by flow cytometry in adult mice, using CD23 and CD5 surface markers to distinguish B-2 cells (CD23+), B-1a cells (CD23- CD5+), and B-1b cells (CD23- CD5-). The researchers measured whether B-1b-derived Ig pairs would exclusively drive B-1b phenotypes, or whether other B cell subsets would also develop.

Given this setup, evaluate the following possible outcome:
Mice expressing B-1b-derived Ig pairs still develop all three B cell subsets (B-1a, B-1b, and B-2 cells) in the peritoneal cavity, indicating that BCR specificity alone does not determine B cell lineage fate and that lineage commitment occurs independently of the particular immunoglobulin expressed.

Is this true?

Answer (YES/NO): NO